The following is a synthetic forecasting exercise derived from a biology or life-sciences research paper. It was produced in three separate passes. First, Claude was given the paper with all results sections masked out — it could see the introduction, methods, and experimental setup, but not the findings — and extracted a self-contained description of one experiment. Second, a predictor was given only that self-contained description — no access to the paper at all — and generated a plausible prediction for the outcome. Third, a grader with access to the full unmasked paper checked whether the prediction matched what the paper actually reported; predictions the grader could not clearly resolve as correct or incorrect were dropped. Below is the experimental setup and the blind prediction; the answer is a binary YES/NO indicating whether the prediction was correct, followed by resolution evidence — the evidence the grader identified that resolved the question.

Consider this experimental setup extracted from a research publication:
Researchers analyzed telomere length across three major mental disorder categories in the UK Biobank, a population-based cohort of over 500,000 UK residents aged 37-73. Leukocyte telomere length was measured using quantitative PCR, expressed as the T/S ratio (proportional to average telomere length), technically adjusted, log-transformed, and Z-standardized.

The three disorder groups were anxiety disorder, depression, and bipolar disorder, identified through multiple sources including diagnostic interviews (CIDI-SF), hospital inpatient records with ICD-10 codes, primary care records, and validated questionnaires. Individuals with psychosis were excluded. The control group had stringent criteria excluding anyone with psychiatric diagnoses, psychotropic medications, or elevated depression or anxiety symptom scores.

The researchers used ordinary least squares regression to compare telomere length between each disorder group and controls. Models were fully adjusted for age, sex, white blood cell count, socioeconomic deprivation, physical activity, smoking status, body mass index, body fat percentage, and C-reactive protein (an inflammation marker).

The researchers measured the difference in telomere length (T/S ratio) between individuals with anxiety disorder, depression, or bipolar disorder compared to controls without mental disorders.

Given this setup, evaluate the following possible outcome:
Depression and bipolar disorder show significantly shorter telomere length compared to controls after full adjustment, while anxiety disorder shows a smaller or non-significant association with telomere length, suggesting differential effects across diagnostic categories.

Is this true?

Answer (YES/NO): NO